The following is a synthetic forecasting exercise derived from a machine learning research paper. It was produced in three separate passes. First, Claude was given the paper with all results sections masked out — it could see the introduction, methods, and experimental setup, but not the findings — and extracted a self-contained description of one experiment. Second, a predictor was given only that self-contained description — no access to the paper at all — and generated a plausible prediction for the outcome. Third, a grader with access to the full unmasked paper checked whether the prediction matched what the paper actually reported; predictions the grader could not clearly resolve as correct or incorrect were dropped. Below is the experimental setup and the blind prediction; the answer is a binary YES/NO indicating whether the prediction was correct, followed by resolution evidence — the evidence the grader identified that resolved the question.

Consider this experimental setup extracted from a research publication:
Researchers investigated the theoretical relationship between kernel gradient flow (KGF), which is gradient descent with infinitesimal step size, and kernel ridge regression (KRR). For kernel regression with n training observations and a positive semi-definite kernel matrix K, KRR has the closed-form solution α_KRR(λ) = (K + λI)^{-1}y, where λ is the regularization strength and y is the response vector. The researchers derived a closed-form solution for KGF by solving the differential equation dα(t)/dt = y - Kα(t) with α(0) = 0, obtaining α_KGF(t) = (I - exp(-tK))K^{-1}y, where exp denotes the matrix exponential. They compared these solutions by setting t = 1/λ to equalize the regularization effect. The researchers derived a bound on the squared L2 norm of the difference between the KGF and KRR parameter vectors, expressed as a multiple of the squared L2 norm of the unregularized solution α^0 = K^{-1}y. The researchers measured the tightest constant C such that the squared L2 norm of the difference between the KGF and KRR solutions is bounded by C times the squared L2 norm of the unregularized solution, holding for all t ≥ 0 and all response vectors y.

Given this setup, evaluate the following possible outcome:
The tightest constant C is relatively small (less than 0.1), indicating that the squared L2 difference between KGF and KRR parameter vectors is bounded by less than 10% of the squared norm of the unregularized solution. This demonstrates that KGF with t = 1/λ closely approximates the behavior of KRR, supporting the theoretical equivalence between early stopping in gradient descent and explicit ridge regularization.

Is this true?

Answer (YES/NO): YES